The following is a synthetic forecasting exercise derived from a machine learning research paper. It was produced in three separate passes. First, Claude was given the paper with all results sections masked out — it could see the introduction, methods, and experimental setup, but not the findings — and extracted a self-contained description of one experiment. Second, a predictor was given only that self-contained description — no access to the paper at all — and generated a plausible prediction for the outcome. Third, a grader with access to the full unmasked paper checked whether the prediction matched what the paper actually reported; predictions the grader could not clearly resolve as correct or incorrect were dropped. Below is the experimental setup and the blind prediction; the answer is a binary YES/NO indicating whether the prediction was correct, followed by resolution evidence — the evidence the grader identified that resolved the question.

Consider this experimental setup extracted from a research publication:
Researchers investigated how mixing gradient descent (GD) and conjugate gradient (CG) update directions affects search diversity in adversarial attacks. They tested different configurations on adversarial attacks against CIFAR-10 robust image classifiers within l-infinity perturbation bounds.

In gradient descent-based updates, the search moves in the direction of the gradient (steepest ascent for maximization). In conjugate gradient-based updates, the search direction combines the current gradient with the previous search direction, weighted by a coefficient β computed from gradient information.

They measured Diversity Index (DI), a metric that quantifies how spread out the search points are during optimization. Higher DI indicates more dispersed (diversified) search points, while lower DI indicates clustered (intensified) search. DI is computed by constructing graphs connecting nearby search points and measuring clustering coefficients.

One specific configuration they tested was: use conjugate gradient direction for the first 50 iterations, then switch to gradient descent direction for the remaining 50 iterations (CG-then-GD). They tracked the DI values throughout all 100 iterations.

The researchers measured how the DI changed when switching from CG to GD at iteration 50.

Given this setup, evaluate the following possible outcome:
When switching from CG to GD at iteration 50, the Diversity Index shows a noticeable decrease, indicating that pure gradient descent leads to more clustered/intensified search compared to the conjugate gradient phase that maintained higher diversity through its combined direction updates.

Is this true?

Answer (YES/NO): YES